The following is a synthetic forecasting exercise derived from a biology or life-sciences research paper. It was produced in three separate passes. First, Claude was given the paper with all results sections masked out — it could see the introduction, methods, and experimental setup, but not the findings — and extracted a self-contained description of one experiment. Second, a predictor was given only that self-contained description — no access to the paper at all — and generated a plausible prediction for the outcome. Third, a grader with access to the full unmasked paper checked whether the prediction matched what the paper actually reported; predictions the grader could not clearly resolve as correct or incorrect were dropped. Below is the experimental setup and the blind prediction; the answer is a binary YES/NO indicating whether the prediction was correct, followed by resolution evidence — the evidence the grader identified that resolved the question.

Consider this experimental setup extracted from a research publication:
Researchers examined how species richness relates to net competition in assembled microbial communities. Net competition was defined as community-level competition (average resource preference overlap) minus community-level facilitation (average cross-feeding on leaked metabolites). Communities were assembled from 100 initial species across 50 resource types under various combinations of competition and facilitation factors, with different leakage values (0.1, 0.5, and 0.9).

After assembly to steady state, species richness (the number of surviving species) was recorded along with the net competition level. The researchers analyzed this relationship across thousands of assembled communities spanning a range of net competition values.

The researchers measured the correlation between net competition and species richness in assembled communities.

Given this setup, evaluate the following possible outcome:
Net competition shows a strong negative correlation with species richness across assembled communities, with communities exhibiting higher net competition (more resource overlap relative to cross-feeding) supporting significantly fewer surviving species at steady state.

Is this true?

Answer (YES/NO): YES